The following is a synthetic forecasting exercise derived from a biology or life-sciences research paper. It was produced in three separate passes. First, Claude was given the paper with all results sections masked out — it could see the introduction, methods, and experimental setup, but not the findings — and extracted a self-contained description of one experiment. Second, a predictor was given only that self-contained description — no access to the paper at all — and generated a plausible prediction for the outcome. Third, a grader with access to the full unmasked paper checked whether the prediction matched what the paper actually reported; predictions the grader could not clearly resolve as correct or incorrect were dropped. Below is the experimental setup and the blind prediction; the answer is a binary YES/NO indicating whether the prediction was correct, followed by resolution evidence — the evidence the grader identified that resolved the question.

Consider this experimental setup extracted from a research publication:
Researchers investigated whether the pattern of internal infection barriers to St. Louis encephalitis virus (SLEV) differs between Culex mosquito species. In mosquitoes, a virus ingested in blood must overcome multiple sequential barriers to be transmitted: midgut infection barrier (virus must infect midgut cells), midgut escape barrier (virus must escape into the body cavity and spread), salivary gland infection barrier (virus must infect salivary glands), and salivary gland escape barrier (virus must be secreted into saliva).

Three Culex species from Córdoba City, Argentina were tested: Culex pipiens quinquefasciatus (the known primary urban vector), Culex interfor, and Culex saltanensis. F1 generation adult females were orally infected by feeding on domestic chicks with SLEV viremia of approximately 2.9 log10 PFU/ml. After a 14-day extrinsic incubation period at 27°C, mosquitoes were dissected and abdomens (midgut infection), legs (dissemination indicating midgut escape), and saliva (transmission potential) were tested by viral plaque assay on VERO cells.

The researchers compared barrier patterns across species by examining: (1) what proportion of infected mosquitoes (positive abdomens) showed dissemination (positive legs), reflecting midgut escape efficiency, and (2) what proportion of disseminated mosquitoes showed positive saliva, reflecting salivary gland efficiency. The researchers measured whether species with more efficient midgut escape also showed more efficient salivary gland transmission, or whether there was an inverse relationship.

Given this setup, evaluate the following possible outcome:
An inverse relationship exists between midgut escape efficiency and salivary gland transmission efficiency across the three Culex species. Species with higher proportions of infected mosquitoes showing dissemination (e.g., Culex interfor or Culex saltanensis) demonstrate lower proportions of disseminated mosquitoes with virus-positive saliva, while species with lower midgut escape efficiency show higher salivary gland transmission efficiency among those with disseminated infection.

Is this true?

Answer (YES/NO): YES